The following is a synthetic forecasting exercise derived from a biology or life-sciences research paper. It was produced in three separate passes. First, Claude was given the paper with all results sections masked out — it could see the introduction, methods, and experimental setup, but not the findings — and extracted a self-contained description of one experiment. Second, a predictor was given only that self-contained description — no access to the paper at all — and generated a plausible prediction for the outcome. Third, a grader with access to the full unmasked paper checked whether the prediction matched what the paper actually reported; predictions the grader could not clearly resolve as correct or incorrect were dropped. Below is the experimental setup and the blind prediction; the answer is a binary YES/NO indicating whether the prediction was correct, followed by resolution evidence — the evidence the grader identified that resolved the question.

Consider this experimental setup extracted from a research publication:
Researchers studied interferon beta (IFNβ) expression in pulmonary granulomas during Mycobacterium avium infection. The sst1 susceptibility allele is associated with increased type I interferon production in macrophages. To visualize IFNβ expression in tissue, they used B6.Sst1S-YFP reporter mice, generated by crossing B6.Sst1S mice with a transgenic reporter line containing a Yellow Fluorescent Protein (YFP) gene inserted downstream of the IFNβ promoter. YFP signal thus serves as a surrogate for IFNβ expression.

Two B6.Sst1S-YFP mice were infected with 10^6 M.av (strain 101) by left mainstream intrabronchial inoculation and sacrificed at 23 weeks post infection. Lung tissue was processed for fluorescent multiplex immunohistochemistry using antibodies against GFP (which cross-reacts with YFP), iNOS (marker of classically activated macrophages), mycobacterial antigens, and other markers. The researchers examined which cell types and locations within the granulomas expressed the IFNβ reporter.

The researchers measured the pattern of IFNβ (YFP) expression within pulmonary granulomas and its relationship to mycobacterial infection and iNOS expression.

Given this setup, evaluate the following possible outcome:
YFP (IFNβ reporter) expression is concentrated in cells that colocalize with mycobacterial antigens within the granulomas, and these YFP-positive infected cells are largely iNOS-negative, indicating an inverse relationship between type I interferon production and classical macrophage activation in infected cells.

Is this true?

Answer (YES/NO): NO